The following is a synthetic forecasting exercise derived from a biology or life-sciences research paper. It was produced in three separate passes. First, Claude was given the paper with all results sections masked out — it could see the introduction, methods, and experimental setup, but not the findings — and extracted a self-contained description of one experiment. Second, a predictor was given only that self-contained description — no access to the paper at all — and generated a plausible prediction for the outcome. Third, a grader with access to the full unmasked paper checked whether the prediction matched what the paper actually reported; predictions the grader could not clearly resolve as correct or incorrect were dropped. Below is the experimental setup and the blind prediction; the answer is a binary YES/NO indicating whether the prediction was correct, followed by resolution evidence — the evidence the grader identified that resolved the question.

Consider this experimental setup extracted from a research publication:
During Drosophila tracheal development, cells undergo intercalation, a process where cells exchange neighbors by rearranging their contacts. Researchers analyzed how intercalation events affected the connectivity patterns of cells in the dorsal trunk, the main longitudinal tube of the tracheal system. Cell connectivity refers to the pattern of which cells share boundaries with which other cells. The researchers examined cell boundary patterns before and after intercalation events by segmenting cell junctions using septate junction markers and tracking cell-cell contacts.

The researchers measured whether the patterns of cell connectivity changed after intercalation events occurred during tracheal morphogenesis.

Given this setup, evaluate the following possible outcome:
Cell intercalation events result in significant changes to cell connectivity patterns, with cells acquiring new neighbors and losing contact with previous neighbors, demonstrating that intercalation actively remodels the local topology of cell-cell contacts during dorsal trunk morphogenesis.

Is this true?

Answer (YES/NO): NO